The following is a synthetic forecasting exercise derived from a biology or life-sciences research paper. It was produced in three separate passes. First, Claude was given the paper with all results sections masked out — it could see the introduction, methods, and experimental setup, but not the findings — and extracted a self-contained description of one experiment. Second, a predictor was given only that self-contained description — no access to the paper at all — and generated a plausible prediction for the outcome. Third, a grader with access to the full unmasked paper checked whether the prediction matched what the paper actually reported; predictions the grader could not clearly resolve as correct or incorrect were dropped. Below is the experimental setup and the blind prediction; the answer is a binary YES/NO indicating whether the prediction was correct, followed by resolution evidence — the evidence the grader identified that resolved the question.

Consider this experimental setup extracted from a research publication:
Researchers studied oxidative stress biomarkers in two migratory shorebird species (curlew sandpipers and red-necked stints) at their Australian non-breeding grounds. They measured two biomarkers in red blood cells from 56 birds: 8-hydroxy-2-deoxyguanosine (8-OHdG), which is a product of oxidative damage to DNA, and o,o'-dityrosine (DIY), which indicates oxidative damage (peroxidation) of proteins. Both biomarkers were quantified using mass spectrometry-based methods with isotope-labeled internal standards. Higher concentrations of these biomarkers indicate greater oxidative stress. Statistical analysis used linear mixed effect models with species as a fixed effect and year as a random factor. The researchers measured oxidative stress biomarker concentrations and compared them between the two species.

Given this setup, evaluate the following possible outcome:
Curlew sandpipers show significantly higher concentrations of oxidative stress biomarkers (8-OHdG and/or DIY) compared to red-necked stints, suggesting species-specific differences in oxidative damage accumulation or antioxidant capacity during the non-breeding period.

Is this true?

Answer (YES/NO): NO